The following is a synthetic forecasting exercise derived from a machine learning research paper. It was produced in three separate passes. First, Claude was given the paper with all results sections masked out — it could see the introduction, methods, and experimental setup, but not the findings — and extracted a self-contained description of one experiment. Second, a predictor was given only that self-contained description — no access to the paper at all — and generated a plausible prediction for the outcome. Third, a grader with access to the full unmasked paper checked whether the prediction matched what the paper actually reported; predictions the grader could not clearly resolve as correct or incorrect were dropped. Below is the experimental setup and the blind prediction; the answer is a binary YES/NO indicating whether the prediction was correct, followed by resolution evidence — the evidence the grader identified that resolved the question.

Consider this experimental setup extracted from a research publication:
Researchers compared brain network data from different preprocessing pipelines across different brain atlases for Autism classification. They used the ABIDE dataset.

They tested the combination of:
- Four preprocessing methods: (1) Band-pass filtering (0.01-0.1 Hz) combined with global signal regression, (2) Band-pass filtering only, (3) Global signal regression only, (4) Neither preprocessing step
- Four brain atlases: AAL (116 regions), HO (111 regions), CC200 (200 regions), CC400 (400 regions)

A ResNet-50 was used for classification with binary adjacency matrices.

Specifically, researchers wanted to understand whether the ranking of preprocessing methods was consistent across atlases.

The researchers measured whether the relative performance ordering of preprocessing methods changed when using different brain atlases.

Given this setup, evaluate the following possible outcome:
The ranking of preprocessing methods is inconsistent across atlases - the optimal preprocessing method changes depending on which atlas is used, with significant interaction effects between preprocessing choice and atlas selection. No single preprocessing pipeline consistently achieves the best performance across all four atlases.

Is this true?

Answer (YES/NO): NO